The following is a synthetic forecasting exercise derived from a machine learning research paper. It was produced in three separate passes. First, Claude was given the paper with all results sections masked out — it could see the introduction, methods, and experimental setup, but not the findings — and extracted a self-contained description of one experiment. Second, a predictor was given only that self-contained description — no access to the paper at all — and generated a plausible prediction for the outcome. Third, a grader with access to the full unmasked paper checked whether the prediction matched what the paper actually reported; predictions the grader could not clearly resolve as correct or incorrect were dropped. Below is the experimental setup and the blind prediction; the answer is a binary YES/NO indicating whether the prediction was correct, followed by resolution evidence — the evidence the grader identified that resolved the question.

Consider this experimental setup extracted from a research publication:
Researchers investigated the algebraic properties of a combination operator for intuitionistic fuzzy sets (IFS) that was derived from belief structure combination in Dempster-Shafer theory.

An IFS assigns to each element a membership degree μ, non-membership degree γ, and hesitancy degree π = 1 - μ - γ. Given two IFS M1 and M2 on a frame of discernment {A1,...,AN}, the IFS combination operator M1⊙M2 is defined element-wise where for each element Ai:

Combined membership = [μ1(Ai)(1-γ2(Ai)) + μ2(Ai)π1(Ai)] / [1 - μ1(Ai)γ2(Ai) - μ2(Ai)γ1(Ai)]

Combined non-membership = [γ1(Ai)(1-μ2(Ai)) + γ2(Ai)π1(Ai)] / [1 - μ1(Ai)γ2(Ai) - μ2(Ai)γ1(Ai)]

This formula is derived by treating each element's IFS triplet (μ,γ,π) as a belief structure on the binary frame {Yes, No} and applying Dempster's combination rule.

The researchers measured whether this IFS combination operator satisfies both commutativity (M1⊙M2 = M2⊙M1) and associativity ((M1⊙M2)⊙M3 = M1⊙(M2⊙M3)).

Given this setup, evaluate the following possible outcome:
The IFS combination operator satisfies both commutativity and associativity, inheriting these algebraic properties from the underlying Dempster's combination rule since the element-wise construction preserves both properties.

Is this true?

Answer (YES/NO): YES